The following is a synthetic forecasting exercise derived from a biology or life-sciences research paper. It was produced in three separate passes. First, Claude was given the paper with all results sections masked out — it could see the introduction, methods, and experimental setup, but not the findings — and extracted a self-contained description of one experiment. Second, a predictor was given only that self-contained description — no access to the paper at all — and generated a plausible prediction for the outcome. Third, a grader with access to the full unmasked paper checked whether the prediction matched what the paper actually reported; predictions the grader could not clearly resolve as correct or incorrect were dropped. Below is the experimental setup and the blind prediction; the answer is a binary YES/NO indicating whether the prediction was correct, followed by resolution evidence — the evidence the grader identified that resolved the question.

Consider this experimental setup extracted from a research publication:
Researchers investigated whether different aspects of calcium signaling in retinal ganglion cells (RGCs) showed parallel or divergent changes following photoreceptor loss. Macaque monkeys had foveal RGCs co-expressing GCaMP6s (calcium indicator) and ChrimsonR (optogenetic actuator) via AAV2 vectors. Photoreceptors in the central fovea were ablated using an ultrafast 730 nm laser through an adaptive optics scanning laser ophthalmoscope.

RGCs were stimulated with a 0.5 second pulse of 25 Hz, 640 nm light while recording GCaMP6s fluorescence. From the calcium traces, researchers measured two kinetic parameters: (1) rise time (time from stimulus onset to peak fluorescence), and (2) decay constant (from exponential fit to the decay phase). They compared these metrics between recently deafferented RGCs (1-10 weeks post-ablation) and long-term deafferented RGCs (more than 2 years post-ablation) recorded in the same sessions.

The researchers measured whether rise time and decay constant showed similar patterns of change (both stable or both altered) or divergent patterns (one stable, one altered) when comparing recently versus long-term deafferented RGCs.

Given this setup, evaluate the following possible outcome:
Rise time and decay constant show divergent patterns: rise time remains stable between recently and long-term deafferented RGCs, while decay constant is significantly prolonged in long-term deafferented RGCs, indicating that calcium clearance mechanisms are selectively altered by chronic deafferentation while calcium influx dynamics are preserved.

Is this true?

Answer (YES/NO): NO